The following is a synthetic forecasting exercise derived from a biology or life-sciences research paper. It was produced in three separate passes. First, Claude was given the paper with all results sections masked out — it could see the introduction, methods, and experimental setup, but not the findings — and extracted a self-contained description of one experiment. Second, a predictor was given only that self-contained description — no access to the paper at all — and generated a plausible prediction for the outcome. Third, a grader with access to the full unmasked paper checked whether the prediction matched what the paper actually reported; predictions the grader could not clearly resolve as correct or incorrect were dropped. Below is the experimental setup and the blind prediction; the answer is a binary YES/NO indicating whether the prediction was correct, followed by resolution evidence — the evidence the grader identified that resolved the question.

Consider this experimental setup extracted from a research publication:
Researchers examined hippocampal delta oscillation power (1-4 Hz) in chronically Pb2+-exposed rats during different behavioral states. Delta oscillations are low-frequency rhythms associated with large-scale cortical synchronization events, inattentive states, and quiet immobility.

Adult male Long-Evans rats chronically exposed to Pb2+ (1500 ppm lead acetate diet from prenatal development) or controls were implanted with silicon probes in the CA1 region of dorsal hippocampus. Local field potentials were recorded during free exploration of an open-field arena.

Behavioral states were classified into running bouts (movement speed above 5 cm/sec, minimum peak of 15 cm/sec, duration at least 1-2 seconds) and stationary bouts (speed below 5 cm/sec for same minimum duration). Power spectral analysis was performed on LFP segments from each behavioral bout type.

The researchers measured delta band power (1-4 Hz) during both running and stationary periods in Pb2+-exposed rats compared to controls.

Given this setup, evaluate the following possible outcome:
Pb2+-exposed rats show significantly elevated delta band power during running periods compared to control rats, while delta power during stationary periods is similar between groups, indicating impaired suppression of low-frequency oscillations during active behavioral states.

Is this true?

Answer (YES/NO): NO